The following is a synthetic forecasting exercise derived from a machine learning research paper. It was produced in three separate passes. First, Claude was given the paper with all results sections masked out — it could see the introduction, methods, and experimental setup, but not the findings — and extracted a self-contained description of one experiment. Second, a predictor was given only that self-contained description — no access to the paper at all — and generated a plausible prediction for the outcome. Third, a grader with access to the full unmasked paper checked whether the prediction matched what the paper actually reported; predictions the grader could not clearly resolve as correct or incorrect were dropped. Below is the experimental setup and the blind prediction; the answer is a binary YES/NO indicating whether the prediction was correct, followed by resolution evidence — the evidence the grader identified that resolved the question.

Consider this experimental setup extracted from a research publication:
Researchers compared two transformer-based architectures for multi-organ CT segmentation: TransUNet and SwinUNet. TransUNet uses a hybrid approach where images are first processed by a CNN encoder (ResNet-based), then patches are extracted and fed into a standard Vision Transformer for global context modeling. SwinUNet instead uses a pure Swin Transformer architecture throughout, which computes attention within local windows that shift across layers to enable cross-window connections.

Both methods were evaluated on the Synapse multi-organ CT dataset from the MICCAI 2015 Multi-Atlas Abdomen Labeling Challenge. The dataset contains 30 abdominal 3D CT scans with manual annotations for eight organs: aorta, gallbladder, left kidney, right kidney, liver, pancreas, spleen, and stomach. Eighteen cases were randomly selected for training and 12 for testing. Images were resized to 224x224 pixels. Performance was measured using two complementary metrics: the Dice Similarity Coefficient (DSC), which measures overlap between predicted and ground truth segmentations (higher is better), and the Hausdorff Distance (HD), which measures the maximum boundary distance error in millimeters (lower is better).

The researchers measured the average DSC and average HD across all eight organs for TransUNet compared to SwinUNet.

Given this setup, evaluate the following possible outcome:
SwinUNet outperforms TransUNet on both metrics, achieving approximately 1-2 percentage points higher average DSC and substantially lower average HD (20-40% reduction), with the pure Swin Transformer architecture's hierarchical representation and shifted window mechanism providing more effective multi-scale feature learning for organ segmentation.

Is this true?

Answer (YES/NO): YES